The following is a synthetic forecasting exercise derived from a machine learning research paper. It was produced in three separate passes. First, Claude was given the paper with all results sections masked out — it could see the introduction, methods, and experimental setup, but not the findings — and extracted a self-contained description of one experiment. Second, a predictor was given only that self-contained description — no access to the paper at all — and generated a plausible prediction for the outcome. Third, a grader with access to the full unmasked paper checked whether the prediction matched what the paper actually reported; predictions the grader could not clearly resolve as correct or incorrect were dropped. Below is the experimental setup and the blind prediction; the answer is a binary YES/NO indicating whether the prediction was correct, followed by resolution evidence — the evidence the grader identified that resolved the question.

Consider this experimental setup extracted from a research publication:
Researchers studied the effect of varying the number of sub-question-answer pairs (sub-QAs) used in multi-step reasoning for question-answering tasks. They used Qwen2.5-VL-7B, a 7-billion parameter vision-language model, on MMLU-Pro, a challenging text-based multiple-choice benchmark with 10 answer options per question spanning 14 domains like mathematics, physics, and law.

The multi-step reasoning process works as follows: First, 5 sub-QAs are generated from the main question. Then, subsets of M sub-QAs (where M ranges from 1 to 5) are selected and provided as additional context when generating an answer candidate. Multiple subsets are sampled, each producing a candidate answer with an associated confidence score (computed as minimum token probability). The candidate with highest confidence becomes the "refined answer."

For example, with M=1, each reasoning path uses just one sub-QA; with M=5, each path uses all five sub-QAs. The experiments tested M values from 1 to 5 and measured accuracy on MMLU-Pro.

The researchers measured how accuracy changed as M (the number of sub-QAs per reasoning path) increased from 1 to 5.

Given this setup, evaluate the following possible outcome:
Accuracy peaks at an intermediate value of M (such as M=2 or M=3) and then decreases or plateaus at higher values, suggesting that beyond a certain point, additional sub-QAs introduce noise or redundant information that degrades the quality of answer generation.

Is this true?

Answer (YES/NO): YES